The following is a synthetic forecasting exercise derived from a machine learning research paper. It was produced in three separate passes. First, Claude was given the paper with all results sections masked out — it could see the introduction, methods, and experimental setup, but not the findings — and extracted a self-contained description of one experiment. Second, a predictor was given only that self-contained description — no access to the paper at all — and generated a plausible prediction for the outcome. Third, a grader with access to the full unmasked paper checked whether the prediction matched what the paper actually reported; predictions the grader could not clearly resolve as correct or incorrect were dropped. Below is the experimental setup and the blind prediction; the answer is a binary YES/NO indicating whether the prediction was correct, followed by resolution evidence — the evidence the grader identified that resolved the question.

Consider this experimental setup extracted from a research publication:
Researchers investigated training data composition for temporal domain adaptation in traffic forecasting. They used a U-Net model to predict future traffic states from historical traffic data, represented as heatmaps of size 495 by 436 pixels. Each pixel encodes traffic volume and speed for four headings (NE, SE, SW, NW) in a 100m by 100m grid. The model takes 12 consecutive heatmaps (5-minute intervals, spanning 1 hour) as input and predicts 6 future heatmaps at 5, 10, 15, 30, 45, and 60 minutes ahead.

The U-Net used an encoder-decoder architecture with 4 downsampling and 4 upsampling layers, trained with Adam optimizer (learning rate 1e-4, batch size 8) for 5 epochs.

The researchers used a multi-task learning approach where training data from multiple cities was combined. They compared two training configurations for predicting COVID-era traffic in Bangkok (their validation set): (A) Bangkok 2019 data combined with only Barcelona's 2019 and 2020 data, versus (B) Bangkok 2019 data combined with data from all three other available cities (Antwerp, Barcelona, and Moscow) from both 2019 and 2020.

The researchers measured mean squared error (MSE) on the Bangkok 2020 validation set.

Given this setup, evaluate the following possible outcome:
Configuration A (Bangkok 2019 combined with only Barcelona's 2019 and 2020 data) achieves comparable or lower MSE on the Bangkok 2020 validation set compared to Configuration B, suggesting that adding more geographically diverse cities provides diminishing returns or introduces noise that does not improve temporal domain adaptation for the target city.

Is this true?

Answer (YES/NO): NO